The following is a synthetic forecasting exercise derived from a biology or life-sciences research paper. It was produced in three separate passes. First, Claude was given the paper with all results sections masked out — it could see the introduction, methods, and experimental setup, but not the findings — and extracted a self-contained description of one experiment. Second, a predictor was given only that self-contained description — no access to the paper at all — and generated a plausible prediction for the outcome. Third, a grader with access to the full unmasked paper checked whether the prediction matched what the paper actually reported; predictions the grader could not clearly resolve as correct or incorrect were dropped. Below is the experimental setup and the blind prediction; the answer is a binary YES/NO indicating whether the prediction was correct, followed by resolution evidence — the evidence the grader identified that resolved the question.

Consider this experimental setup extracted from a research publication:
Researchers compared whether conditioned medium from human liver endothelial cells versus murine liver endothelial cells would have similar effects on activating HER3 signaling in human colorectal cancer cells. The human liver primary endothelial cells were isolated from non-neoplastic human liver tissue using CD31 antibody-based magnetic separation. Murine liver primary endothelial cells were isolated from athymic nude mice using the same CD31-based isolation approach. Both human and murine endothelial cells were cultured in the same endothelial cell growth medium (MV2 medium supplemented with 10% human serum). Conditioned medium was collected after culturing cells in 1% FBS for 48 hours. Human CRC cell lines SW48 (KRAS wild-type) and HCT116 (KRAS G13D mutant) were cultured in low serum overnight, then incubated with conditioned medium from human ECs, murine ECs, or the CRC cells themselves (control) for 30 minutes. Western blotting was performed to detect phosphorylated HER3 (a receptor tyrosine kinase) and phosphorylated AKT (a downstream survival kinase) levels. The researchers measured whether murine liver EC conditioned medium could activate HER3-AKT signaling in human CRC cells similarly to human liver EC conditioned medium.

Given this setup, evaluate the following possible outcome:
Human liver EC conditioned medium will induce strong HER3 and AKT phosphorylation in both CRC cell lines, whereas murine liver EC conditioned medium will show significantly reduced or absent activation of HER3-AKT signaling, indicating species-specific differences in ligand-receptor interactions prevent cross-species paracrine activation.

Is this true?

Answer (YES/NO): NO